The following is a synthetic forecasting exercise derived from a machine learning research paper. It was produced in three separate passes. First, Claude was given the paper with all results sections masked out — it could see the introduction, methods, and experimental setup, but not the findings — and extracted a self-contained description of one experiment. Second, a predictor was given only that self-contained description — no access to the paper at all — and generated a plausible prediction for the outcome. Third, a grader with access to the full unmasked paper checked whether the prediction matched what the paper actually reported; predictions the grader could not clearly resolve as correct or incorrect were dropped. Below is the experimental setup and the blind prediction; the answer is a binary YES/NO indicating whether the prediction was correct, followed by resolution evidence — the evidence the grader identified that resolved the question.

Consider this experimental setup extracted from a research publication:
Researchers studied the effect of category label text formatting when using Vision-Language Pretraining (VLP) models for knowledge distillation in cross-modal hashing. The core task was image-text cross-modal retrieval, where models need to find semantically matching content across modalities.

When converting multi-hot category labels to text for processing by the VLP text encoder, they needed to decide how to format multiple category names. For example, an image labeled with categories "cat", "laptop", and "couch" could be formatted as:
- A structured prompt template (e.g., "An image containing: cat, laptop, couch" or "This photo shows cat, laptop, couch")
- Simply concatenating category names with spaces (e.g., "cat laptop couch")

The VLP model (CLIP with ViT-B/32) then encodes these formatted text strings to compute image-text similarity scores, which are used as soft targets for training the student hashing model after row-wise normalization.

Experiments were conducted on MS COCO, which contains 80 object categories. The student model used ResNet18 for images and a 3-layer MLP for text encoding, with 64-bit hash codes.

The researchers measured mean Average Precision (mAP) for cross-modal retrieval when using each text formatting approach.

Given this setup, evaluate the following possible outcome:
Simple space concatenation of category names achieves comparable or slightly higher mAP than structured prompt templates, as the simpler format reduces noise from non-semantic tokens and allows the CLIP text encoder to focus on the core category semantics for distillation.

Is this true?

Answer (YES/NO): YES